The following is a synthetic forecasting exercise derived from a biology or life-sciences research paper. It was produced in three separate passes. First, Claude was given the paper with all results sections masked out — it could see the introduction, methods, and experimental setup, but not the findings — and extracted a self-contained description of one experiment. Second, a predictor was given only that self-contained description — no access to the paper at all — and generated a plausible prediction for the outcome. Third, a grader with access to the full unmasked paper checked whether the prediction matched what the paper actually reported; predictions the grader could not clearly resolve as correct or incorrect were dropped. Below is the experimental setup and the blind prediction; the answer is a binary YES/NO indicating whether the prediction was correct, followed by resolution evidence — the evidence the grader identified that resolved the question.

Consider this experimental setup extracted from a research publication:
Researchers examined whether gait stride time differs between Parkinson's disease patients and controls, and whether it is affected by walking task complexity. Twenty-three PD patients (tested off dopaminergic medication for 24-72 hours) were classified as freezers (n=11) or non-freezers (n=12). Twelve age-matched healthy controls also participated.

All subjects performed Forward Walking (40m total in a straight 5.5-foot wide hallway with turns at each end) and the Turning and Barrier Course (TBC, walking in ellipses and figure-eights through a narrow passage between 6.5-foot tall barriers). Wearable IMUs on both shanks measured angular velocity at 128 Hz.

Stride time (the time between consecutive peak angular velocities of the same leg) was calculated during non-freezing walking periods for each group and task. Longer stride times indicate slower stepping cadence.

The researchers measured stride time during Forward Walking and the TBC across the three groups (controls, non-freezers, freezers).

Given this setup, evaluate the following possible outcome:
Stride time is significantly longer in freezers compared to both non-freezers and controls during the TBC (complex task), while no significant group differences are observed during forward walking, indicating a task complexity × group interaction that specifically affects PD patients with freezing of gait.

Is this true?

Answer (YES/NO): NO